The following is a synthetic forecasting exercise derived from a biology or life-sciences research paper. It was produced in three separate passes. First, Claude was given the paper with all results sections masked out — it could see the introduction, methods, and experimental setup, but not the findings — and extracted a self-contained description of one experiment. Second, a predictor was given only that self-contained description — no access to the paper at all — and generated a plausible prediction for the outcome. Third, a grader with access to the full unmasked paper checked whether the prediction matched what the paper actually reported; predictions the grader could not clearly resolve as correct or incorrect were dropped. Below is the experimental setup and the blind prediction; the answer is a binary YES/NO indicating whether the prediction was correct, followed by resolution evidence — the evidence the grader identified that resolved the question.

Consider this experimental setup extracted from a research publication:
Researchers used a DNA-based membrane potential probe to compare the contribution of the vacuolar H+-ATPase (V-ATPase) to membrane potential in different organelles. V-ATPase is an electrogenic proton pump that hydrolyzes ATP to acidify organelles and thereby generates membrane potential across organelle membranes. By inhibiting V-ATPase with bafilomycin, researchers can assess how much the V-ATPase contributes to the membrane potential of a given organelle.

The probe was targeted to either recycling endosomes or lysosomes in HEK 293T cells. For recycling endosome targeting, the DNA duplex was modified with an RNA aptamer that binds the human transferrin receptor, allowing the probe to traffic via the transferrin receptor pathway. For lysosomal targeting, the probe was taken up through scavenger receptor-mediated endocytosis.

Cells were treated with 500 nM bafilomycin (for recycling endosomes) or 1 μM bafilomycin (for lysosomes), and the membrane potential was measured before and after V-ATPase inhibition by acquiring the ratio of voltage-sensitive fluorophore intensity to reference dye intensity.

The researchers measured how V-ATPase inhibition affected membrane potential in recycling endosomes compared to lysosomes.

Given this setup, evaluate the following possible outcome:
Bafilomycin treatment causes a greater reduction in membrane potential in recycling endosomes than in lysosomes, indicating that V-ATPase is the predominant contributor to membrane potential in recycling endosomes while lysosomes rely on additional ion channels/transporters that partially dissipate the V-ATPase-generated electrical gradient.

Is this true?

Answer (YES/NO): NO